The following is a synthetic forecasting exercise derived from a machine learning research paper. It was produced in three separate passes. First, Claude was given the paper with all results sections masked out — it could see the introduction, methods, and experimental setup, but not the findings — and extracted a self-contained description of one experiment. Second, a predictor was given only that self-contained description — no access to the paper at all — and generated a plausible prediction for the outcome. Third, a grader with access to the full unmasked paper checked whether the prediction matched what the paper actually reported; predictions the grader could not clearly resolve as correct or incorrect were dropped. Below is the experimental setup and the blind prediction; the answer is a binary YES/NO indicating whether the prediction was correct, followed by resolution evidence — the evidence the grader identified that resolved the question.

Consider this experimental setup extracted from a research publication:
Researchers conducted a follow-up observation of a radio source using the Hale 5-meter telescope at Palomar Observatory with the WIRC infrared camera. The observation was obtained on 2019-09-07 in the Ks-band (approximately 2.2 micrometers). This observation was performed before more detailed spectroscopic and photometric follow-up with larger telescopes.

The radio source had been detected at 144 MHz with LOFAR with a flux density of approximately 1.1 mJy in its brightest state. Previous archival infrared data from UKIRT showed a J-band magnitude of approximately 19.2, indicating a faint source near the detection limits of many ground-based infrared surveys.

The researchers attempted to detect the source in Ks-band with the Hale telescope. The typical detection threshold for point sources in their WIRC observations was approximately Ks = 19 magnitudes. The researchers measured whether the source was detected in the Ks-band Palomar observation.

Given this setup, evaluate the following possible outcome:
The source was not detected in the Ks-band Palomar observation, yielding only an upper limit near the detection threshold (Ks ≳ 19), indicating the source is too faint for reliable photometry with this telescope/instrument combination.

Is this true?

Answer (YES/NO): NO